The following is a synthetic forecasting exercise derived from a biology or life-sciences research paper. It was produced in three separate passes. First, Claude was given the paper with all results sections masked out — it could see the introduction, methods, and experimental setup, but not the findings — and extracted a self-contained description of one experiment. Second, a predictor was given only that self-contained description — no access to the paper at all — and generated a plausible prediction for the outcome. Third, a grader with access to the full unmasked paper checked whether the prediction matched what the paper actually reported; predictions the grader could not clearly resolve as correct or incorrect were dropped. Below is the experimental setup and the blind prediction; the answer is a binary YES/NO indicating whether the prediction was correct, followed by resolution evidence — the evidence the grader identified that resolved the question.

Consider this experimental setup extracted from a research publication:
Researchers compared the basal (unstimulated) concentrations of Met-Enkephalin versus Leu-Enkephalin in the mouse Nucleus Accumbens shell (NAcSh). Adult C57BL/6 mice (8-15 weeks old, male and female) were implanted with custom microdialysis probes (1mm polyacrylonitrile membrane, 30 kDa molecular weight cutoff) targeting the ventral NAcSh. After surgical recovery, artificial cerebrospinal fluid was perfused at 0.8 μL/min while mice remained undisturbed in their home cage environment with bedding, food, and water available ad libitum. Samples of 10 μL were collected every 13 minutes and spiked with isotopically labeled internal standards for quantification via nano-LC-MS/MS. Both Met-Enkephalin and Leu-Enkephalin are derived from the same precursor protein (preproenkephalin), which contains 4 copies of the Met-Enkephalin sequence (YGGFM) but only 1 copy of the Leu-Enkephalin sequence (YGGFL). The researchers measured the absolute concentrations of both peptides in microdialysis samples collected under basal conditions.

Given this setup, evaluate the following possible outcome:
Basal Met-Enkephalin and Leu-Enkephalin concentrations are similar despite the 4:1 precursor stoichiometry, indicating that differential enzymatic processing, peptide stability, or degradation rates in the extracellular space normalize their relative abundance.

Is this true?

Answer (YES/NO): NO